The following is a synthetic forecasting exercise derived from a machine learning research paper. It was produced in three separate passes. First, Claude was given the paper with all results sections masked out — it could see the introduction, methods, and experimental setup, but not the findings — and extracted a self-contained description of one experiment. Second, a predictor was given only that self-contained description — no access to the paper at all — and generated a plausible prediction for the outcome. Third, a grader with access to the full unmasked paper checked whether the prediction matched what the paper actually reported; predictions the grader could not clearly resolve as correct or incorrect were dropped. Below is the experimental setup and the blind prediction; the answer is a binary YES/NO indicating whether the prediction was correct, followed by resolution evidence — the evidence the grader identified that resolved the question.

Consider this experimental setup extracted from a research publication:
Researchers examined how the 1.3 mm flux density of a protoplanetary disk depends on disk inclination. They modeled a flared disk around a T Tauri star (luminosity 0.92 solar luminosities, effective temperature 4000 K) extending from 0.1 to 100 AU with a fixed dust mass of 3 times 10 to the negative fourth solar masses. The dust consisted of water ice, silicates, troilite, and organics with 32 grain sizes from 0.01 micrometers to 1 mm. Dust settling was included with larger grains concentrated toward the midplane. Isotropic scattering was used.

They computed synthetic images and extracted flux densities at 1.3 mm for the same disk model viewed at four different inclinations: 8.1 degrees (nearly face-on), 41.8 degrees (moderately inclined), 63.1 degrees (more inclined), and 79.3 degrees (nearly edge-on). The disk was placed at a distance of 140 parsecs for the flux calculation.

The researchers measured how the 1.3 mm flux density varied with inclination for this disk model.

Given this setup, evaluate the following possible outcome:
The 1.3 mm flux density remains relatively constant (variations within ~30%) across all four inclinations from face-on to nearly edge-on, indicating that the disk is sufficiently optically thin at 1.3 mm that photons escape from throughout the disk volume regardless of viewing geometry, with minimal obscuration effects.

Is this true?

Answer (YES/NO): NO